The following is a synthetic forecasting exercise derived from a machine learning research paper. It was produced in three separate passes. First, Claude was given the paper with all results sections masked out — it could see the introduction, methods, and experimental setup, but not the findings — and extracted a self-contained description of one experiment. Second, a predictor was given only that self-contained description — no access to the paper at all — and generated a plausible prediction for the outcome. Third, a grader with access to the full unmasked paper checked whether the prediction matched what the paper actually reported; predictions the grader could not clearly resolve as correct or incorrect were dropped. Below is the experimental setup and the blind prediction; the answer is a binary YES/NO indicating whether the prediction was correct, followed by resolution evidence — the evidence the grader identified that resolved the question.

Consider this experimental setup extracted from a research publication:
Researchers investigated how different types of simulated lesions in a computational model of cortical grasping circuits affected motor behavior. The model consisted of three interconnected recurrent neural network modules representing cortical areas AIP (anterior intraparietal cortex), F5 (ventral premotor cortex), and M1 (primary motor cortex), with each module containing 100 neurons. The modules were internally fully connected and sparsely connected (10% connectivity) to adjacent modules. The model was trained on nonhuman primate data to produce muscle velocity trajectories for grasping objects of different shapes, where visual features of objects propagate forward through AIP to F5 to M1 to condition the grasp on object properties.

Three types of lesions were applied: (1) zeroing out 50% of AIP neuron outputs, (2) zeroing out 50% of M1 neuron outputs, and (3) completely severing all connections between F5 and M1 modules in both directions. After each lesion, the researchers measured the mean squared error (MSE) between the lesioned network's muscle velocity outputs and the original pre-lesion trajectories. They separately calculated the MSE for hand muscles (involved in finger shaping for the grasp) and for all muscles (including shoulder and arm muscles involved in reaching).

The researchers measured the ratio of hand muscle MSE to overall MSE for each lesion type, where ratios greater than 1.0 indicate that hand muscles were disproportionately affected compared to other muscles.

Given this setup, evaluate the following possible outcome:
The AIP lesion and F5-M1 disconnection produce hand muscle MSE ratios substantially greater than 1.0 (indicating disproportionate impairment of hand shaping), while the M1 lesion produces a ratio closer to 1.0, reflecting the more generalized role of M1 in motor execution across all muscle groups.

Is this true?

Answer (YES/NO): YES